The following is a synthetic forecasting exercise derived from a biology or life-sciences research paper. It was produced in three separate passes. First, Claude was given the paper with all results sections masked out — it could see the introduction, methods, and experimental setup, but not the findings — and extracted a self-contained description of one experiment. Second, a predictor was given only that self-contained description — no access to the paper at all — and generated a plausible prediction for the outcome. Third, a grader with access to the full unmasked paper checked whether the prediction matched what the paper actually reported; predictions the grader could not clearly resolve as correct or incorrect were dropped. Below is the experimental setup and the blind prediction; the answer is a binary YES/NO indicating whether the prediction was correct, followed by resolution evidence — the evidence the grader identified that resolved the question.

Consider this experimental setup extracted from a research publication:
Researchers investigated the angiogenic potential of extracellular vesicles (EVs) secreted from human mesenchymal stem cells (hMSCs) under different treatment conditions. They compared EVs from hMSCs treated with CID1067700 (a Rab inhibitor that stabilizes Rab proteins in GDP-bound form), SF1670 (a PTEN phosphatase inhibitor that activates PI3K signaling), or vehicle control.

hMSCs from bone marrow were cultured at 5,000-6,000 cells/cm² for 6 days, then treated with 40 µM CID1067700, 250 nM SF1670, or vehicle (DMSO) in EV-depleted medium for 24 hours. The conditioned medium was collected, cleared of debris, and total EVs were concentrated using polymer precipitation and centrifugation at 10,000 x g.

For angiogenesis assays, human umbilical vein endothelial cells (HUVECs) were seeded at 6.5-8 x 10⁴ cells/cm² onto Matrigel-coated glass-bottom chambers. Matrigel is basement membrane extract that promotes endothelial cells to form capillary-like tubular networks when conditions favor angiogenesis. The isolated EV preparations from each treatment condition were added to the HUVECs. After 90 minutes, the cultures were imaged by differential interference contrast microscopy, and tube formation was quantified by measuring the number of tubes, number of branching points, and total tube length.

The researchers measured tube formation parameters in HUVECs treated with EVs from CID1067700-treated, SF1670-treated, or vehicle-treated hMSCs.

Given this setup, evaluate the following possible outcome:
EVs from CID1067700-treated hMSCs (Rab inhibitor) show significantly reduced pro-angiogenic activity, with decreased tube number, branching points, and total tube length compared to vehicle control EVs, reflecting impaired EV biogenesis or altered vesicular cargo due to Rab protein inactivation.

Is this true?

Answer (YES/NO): NO